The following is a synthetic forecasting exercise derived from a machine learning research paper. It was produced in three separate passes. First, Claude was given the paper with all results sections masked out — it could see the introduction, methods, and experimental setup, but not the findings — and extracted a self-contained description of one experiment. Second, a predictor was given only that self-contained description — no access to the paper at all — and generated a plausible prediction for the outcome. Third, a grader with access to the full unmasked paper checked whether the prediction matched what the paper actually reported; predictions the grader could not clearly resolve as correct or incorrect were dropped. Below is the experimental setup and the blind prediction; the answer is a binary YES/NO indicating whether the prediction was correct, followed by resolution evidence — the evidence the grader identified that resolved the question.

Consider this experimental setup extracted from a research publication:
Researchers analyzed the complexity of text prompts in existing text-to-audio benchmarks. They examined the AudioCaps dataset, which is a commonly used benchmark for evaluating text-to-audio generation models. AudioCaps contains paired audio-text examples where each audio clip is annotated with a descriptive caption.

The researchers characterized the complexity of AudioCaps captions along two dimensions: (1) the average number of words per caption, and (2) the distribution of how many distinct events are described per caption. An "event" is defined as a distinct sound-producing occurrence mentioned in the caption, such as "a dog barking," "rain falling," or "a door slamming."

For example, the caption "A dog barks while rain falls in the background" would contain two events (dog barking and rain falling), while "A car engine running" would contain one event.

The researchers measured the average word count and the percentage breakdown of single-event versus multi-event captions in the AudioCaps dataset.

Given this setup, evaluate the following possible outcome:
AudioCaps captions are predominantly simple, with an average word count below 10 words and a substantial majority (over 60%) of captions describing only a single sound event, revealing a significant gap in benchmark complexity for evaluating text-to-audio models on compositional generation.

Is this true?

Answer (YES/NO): NO